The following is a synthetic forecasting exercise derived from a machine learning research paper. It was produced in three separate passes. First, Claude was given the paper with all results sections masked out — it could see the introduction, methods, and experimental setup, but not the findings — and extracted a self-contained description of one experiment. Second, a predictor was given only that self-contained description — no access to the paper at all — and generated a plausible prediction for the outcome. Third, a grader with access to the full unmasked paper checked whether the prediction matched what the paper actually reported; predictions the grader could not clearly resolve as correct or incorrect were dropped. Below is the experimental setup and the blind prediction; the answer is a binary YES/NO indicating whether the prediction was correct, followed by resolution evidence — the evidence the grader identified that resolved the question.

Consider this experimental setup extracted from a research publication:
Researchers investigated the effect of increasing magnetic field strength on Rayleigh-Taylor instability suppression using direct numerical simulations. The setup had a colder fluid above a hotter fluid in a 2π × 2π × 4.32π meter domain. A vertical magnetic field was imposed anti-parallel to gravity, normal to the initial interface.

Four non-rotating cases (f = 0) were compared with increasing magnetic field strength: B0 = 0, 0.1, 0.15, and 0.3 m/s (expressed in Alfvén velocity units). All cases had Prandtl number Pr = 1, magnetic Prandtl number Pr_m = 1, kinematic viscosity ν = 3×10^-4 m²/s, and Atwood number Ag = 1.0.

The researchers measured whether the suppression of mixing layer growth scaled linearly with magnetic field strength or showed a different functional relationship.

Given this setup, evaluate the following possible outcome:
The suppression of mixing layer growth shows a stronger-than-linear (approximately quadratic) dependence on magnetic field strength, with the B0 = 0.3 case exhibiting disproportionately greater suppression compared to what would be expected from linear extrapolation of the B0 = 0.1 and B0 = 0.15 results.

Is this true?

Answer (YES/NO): NO